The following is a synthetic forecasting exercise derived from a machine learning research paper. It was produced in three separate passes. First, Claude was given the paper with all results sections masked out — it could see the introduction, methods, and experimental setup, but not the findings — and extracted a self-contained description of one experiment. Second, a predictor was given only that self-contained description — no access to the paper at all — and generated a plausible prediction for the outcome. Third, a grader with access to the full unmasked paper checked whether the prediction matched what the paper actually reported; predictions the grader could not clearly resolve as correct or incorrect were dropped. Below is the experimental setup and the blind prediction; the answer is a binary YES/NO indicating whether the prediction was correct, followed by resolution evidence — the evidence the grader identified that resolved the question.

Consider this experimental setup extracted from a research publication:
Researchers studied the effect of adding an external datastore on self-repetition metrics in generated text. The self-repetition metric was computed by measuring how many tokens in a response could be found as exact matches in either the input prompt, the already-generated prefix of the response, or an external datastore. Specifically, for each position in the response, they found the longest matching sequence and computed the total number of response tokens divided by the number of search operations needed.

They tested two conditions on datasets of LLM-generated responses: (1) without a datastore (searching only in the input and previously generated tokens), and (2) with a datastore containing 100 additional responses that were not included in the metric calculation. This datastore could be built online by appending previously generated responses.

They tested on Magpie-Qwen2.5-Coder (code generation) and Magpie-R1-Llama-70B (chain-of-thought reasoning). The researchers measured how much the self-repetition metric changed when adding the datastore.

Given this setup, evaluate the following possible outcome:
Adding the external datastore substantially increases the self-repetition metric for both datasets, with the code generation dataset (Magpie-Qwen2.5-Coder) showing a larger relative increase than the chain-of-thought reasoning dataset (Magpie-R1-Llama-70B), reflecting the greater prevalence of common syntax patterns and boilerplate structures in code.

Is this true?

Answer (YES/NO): YES